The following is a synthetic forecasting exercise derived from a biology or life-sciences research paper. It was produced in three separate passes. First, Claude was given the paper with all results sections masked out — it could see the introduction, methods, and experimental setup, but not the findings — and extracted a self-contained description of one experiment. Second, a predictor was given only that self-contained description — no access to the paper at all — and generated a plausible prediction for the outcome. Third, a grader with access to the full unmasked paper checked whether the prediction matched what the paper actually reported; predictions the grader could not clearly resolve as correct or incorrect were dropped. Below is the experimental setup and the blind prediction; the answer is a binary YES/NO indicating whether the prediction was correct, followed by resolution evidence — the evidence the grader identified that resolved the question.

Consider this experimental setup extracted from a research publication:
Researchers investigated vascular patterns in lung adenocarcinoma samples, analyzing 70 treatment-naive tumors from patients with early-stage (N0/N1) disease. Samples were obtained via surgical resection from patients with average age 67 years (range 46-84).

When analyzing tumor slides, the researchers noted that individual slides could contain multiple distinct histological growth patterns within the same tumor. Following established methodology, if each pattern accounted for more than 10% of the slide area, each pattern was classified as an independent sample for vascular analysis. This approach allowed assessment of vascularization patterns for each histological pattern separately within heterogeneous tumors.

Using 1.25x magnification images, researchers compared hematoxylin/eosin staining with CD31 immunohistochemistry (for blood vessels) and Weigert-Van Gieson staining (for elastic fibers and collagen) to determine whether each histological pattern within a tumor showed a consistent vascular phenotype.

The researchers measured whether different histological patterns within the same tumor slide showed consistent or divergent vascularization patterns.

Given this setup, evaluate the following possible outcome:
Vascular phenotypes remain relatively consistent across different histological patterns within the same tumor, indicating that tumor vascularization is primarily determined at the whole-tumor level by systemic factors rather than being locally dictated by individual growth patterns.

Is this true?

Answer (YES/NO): NO